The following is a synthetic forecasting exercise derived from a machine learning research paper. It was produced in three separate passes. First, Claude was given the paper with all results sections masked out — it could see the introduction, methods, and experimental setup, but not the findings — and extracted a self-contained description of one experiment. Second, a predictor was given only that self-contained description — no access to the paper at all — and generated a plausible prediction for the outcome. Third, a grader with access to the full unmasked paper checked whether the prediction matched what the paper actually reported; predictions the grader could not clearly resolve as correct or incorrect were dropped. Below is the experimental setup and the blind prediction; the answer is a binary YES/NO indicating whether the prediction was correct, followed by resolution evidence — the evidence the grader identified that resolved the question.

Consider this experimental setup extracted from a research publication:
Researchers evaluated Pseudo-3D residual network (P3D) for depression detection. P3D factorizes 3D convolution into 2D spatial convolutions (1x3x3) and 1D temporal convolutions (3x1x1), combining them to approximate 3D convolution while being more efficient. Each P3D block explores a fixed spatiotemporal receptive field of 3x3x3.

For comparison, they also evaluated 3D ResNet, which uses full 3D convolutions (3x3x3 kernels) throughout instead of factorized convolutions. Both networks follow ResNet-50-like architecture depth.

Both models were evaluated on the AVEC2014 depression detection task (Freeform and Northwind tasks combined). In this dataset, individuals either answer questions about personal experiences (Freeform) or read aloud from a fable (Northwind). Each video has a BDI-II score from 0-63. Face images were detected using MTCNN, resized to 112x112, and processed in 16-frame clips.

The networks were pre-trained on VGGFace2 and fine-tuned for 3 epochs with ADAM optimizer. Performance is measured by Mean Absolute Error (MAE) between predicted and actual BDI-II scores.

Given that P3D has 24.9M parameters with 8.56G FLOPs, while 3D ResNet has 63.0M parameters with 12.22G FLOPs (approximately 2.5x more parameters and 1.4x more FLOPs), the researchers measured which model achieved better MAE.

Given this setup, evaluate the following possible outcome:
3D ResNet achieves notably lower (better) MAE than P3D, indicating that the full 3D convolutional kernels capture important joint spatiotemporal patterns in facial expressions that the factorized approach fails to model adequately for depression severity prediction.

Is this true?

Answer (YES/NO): NO